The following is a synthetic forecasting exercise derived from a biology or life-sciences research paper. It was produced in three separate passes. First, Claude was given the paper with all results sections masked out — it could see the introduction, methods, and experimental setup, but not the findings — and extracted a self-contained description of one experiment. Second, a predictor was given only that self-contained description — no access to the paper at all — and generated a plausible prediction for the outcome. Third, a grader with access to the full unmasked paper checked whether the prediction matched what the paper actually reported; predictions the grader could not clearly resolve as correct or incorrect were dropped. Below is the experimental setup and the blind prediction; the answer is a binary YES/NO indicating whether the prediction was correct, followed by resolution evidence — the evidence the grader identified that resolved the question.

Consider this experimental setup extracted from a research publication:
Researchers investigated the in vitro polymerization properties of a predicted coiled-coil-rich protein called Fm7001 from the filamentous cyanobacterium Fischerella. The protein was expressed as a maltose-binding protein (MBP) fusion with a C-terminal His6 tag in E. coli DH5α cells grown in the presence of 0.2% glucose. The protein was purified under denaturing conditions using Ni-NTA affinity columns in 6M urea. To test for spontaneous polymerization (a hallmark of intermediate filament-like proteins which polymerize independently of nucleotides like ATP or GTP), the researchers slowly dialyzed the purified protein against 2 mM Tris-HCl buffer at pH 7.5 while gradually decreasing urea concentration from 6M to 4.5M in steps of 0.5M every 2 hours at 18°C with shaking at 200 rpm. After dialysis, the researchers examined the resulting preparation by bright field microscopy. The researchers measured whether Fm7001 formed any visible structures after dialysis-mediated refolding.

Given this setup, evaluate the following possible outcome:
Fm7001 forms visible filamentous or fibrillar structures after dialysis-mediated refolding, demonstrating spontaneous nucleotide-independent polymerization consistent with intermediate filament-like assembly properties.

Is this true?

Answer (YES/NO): YES